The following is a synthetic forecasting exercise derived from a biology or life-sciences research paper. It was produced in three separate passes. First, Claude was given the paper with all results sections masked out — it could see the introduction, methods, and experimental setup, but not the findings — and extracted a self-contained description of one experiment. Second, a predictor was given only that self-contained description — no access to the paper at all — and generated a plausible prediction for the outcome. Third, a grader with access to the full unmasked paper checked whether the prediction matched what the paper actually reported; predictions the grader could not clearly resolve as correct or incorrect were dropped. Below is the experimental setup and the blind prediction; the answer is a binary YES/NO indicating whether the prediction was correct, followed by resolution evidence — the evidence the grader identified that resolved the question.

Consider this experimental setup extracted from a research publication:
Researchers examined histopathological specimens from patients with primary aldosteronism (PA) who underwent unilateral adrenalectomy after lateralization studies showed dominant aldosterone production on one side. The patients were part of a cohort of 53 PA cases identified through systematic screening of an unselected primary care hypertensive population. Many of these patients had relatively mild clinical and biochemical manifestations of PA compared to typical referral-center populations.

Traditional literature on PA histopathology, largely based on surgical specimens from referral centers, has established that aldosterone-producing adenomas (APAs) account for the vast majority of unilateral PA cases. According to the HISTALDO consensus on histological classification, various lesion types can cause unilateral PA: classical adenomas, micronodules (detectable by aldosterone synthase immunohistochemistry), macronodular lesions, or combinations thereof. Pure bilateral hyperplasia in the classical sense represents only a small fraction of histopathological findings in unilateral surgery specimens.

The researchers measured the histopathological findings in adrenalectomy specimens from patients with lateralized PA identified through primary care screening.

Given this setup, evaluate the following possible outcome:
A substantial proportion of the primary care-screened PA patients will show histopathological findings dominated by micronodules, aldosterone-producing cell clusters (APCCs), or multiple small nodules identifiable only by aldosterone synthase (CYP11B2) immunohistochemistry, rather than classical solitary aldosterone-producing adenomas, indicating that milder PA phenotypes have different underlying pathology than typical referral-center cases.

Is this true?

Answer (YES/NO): YES